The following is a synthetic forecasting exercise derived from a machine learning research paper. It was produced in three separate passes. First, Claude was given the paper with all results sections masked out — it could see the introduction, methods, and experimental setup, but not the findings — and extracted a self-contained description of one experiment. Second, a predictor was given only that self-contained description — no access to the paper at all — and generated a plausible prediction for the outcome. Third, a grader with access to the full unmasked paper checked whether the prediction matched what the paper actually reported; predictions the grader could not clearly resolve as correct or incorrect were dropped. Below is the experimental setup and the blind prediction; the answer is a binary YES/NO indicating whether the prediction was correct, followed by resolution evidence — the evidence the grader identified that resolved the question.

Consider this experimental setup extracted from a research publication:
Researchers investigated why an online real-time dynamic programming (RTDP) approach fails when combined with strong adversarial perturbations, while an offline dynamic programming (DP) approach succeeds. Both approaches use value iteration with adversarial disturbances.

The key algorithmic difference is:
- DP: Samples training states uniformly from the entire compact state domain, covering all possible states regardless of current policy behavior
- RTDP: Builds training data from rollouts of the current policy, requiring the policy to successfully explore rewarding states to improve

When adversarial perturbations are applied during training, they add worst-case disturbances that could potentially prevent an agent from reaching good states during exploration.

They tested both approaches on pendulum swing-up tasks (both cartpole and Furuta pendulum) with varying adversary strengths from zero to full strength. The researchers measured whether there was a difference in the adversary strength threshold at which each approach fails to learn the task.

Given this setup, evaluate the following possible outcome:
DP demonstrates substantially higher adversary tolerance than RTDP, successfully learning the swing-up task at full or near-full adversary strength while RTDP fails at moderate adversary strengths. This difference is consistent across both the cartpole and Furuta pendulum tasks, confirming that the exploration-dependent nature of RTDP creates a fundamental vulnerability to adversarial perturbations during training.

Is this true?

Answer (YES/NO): YES